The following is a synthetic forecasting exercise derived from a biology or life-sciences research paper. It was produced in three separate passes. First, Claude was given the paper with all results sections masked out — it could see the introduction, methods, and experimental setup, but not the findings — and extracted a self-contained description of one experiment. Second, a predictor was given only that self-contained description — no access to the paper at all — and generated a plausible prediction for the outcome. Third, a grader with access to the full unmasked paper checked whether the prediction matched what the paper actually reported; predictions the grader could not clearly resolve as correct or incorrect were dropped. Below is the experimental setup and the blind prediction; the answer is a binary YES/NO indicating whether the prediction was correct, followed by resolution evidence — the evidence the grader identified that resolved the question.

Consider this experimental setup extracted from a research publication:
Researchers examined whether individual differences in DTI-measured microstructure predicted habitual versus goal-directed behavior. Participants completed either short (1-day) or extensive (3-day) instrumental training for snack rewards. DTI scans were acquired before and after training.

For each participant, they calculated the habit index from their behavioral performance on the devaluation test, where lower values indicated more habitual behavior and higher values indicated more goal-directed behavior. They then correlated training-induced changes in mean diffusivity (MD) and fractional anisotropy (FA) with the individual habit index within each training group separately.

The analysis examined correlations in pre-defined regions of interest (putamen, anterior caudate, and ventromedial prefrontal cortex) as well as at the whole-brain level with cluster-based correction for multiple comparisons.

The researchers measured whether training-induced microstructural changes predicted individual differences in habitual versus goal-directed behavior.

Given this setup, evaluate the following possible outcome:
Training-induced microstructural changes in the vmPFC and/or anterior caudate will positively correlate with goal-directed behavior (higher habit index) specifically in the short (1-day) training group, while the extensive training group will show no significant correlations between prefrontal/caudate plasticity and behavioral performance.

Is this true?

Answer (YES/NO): NO